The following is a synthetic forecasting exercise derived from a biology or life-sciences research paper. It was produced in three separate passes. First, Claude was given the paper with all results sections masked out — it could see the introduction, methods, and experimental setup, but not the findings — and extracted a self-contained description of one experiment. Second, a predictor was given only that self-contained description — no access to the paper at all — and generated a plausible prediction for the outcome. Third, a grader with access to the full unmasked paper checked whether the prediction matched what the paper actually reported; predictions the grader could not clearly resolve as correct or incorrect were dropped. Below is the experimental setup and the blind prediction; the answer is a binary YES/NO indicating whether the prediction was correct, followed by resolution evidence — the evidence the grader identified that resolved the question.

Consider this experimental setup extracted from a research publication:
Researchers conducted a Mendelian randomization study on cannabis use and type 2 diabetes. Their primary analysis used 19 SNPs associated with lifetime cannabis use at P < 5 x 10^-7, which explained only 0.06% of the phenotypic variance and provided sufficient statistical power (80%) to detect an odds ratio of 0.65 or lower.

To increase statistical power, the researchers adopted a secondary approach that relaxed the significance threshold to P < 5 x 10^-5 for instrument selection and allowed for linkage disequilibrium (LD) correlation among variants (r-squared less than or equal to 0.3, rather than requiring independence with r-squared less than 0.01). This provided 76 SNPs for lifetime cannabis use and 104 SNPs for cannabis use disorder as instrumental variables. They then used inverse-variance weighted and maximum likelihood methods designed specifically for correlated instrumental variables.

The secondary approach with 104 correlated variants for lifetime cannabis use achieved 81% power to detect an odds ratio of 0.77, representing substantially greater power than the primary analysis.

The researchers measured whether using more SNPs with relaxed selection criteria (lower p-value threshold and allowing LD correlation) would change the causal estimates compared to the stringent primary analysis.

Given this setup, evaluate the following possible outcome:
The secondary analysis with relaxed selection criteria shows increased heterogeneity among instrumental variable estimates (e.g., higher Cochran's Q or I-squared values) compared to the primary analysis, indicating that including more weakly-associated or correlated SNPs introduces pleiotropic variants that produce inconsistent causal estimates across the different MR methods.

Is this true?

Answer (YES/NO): NO